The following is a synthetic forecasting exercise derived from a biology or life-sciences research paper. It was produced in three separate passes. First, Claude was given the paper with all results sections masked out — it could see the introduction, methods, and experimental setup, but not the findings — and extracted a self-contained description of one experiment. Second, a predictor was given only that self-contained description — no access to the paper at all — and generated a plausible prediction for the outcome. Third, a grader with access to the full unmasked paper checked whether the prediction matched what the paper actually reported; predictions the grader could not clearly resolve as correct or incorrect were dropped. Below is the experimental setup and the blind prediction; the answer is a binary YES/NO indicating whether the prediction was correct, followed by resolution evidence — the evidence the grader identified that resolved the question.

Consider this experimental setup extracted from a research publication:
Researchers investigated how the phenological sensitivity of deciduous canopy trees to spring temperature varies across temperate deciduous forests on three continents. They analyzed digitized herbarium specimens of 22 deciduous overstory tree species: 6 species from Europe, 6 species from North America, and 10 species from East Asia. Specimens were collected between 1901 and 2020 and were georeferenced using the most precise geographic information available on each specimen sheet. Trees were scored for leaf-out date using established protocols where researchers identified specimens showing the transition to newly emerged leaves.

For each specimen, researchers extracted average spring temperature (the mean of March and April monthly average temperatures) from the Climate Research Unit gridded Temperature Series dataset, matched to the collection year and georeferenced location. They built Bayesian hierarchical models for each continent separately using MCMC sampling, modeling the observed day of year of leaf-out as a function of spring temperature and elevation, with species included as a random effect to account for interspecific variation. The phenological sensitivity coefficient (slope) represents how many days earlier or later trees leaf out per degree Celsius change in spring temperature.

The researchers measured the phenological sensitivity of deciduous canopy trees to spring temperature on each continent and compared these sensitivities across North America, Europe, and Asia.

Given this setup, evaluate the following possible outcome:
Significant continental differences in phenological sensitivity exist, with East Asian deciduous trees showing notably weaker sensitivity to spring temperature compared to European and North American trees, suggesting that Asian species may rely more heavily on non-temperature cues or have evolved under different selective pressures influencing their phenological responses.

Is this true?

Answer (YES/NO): NO